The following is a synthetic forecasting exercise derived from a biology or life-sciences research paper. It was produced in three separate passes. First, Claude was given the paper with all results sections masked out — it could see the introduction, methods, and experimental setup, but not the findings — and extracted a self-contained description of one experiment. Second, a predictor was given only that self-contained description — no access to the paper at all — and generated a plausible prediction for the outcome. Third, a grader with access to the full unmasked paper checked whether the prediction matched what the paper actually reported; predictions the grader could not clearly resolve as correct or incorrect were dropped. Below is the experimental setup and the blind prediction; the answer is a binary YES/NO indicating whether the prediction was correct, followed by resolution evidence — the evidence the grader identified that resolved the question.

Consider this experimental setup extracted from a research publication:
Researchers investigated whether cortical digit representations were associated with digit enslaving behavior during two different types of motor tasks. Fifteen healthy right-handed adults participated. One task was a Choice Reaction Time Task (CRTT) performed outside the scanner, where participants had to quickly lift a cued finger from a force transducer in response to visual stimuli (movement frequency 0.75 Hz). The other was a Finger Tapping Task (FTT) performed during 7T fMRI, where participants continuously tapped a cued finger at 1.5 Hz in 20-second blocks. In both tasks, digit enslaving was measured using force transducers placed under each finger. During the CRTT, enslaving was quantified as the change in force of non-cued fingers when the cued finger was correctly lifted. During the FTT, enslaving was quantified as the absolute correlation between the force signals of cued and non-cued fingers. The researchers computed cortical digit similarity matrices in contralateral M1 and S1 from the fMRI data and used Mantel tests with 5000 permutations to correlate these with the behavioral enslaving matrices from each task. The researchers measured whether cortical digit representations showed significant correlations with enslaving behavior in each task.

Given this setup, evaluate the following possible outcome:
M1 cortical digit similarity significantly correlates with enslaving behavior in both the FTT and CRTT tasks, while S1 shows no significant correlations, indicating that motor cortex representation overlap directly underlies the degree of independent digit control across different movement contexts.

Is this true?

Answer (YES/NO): NO